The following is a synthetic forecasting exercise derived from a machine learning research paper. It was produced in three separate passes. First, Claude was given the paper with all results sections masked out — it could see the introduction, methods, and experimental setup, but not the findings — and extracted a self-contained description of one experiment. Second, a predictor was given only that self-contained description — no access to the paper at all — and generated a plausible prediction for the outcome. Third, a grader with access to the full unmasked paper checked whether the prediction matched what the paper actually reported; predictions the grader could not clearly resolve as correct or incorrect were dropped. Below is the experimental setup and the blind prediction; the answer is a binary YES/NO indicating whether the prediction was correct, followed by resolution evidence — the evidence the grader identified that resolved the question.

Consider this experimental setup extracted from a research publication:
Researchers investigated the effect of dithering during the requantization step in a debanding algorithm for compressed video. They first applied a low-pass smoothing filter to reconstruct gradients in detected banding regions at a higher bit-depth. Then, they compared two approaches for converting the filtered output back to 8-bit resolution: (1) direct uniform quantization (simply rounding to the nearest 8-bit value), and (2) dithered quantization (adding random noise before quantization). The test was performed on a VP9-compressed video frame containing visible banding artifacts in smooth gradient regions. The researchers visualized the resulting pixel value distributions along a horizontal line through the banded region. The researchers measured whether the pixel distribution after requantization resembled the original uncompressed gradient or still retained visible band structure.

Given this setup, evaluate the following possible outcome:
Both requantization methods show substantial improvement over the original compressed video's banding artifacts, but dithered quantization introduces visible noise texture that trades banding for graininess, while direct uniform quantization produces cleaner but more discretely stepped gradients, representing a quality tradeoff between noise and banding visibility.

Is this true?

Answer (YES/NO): NO